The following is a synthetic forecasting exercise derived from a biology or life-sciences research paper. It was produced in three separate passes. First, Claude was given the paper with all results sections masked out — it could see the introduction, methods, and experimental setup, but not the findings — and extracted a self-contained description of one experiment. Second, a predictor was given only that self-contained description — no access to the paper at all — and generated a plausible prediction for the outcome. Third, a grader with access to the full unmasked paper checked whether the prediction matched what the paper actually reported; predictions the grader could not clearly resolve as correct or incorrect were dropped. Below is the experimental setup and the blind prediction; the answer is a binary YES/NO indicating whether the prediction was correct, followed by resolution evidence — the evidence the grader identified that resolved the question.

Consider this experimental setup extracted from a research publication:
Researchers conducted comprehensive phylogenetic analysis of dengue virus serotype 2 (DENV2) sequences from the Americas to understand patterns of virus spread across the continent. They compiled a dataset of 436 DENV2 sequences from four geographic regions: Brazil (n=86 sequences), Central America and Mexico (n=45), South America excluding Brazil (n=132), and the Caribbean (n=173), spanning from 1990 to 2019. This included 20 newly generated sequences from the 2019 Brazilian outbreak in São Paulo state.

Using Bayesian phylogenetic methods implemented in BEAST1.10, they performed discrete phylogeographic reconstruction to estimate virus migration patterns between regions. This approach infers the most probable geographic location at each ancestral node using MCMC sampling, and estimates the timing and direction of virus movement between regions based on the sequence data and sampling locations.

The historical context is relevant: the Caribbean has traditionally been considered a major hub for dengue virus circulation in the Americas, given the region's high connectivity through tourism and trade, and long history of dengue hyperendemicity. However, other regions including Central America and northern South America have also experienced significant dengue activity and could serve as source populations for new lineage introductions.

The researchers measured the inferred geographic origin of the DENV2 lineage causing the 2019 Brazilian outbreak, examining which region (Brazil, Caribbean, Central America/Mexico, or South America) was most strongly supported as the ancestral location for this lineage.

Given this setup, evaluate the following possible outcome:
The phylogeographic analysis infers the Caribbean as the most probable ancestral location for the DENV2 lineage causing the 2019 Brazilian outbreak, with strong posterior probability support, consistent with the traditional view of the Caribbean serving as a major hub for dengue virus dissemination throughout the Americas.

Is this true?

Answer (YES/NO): YES